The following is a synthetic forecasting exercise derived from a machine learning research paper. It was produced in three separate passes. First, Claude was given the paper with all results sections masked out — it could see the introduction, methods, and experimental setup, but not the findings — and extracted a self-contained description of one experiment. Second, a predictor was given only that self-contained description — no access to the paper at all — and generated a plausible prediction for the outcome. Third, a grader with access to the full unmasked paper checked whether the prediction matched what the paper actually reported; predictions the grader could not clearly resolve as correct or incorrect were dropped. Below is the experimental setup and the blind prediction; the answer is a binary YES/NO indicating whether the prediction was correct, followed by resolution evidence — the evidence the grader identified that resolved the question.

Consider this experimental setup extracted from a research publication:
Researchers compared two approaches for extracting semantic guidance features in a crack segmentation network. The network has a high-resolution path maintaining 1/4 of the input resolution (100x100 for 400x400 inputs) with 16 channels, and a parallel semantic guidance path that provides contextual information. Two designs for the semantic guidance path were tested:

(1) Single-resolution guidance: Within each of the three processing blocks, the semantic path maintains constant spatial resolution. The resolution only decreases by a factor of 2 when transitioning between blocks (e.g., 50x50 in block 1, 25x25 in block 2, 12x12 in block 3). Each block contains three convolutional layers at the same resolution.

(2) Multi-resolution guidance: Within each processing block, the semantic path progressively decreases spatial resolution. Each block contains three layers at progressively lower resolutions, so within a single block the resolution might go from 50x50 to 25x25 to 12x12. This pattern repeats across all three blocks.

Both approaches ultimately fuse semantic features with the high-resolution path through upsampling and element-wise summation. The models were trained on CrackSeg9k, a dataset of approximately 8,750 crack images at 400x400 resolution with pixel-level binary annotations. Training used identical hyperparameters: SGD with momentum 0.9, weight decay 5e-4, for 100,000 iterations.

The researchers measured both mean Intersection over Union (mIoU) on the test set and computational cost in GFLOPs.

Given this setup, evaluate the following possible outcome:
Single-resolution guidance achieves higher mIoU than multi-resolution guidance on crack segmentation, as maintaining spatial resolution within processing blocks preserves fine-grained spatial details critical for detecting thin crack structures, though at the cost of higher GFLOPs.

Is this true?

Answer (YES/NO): NO